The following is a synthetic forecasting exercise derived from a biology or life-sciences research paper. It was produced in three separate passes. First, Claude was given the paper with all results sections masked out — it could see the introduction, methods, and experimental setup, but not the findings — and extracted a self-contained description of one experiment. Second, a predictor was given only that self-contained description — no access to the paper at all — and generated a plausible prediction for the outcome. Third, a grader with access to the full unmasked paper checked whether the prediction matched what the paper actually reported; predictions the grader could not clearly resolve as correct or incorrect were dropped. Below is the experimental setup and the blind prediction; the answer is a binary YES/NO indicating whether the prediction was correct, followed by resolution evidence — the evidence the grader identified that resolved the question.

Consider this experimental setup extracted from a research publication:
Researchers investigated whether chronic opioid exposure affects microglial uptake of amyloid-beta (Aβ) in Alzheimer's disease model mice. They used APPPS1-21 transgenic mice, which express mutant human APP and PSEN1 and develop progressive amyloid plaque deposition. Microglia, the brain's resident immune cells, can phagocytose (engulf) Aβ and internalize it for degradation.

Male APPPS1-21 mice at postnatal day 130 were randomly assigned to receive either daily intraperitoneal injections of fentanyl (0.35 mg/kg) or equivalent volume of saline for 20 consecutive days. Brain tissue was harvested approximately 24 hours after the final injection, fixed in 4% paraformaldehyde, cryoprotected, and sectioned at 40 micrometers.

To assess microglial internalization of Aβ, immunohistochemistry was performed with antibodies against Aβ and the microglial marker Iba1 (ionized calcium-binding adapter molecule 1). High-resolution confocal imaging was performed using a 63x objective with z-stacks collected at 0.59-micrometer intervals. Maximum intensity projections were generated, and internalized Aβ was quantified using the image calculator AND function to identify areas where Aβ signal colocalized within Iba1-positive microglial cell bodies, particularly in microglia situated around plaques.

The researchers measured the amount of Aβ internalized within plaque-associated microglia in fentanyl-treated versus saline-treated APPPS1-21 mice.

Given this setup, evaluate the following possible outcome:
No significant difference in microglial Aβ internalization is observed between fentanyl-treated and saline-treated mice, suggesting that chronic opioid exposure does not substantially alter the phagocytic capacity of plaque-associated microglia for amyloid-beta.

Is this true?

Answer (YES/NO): NO